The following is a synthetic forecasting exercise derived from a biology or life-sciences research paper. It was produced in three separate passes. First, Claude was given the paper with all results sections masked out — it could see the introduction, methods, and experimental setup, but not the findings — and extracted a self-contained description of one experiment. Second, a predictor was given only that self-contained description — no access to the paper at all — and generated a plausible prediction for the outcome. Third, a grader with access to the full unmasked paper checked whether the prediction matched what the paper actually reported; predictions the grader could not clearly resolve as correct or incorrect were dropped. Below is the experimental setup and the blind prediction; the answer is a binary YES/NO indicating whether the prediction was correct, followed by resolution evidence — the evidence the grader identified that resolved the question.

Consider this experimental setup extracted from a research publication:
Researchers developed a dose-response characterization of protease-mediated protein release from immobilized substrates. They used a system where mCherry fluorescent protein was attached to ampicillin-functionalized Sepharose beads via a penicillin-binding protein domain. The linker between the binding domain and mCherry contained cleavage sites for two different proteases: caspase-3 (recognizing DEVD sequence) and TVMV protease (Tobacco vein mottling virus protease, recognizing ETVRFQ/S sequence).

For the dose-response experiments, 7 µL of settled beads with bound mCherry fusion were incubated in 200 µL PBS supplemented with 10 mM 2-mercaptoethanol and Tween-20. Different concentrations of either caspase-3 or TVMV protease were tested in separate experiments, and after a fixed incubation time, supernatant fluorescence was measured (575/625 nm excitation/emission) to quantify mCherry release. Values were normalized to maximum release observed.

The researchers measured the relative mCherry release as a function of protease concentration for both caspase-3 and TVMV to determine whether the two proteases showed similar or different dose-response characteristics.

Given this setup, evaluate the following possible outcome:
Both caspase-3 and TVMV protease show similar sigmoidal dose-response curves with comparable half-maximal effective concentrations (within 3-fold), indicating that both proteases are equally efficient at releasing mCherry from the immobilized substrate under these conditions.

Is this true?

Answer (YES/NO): NO